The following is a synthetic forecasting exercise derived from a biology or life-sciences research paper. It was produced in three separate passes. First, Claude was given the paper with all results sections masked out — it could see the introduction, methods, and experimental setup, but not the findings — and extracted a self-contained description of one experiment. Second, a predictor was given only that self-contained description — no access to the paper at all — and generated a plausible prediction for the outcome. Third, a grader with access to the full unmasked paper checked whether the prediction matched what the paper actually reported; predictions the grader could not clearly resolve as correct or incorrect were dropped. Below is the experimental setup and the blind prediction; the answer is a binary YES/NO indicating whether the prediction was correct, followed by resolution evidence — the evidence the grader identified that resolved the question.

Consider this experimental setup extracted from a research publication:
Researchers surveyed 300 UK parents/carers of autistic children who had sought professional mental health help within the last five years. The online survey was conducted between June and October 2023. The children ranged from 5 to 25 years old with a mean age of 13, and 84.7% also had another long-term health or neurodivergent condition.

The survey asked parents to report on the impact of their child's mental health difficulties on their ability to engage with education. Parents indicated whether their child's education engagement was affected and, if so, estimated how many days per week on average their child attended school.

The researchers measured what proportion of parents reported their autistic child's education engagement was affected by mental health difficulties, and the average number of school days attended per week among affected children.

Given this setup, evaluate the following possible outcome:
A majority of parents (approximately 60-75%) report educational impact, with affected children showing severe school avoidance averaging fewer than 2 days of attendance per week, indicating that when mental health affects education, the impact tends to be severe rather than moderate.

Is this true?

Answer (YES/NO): NO